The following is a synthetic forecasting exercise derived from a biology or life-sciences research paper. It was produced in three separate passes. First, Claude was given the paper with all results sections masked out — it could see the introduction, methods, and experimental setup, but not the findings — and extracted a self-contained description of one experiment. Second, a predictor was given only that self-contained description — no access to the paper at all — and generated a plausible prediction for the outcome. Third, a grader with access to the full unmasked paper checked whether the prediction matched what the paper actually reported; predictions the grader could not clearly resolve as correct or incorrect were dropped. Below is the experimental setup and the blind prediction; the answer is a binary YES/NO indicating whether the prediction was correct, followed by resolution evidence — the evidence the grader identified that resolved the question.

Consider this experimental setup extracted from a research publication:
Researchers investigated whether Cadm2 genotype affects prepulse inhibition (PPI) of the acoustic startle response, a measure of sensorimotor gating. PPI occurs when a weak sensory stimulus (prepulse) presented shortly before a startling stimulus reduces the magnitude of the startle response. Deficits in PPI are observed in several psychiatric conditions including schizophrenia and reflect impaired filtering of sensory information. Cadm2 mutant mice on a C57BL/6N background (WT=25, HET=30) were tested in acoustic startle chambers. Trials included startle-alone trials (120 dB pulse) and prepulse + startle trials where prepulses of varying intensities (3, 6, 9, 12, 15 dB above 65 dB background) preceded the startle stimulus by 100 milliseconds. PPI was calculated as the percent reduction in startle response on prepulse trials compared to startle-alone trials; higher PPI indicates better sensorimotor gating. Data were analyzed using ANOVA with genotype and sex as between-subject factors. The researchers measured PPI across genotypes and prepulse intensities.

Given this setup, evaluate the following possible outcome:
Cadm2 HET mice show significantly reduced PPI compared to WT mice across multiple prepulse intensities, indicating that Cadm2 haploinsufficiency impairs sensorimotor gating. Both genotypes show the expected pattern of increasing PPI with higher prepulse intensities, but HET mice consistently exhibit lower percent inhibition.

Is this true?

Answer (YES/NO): NO